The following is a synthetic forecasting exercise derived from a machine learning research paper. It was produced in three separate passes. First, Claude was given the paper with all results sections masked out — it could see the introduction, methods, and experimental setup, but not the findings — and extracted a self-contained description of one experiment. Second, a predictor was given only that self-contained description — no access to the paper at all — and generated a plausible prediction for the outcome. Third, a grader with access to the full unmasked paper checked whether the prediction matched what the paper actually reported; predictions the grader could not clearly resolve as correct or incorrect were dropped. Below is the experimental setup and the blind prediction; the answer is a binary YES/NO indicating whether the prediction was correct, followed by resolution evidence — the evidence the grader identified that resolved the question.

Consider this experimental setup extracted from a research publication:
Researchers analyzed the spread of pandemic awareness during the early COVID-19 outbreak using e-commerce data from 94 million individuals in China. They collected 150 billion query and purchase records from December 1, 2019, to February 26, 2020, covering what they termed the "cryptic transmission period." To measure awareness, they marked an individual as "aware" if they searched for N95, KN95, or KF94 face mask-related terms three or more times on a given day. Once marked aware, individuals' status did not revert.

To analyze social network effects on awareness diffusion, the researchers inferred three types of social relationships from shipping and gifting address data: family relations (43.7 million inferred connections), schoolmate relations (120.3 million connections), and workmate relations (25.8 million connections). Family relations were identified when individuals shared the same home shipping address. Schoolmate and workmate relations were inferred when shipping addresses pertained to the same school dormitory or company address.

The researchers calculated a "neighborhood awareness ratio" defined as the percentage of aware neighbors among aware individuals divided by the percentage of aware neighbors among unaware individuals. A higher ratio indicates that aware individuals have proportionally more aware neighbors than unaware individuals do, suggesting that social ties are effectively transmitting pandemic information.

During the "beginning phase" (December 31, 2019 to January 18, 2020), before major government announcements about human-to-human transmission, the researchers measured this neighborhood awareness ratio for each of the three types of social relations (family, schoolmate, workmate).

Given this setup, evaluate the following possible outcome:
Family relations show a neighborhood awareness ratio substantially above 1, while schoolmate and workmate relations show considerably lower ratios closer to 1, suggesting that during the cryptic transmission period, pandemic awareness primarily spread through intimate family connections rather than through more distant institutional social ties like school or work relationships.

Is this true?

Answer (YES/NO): NO